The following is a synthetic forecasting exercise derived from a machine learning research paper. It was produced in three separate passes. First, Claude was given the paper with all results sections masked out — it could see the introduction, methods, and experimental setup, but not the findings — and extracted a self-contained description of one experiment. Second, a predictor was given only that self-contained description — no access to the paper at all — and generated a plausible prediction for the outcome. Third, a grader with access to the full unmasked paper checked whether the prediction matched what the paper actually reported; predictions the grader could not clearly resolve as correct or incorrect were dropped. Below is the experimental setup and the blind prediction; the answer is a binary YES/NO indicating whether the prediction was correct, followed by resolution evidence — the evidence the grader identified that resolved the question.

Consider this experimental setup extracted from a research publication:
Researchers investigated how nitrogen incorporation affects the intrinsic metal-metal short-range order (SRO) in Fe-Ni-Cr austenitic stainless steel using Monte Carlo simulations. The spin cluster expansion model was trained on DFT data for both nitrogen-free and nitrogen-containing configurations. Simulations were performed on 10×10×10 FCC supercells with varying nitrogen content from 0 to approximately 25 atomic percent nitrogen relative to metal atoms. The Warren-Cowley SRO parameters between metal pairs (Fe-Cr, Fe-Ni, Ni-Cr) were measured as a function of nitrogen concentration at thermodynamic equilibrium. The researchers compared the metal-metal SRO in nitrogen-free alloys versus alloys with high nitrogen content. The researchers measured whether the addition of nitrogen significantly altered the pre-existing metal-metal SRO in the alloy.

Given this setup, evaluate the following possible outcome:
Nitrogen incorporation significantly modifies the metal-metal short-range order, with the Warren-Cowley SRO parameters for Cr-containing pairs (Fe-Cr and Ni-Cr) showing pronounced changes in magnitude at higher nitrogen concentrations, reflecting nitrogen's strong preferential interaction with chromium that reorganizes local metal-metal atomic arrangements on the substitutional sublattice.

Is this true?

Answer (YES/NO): YES